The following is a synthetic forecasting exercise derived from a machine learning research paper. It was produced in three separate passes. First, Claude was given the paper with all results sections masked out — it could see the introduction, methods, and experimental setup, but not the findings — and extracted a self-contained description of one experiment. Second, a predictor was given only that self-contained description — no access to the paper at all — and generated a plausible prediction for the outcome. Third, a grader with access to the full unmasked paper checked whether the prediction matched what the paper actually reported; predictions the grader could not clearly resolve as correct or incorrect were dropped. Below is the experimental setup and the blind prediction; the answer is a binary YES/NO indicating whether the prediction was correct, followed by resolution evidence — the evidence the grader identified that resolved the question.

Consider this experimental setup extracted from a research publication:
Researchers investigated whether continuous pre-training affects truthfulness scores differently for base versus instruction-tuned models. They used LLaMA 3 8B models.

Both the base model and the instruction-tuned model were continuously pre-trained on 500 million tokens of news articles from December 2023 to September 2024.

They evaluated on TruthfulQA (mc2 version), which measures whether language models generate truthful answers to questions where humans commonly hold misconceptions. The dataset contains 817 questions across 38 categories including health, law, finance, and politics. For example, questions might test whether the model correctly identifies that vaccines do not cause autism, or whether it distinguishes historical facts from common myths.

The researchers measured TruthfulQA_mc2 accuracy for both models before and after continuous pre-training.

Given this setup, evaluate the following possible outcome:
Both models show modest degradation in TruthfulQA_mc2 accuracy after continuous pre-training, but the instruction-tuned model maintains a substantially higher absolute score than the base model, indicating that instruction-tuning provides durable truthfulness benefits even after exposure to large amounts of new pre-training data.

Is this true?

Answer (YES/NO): NO